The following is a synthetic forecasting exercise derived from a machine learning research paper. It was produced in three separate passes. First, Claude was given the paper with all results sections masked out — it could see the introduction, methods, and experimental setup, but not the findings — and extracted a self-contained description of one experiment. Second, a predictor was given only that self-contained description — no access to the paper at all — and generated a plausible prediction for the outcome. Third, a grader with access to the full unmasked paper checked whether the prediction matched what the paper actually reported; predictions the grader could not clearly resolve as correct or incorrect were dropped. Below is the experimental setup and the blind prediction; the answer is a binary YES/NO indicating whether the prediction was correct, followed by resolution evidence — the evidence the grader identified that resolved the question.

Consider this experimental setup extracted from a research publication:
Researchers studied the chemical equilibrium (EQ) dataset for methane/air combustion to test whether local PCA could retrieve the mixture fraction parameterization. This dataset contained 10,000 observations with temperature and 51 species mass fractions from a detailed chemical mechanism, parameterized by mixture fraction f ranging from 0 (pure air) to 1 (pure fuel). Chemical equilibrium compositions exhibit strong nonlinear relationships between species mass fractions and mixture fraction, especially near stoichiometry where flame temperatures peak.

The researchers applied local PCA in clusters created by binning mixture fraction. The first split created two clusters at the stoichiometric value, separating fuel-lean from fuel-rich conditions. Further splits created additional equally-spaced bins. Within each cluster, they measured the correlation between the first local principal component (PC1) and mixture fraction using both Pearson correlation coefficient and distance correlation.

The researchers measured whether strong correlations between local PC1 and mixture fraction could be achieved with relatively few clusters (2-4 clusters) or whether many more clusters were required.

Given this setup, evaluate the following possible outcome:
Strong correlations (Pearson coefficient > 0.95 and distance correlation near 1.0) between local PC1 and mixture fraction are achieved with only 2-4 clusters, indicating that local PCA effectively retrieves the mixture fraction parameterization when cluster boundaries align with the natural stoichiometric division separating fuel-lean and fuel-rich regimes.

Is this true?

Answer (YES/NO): NO